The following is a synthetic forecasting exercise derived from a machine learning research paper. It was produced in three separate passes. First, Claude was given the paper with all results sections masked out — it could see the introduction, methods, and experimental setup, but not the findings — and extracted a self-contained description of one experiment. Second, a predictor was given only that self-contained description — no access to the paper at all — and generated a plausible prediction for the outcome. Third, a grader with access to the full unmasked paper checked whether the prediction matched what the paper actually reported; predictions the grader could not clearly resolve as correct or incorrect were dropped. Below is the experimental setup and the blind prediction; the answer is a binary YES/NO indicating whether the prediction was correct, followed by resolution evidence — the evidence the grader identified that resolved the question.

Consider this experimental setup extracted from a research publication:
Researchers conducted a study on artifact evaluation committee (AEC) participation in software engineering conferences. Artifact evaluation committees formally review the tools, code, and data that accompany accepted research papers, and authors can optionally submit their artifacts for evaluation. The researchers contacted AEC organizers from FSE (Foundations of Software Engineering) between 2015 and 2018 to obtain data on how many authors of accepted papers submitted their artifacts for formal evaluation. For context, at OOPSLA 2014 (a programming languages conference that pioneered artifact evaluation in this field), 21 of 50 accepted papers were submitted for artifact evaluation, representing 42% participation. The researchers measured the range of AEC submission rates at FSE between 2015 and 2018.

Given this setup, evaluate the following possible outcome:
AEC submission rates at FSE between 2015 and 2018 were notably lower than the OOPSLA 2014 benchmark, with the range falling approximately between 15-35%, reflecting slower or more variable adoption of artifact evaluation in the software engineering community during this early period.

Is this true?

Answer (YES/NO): YES